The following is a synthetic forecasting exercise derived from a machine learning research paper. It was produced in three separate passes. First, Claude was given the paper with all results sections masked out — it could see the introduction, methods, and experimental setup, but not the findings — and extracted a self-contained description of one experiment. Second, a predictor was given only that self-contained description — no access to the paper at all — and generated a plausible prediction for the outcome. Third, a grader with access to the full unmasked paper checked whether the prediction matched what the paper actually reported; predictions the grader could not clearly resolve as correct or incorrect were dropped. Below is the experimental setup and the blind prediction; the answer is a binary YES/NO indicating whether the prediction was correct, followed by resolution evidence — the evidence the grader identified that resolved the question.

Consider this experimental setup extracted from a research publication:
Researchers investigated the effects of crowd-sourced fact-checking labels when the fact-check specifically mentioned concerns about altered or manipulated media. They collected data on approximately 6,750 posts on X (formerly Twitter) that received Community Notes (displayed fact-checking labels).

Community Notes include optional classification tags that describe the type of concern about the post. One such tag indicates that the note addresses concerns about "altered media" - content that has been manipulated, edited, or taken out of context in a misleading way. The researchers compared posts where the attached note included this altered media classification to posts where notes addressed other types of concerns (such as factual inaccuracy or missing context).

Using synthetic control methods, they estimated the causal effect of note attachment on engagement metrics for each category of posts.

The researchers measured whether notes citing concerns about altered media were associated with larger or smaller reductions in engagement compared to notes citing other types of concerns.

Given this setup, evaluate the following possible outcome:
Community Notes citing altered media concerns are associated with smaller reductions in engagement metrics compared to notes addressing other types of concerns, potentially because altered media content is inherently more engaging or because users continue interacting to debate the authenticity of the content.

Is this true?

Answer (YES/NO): NO